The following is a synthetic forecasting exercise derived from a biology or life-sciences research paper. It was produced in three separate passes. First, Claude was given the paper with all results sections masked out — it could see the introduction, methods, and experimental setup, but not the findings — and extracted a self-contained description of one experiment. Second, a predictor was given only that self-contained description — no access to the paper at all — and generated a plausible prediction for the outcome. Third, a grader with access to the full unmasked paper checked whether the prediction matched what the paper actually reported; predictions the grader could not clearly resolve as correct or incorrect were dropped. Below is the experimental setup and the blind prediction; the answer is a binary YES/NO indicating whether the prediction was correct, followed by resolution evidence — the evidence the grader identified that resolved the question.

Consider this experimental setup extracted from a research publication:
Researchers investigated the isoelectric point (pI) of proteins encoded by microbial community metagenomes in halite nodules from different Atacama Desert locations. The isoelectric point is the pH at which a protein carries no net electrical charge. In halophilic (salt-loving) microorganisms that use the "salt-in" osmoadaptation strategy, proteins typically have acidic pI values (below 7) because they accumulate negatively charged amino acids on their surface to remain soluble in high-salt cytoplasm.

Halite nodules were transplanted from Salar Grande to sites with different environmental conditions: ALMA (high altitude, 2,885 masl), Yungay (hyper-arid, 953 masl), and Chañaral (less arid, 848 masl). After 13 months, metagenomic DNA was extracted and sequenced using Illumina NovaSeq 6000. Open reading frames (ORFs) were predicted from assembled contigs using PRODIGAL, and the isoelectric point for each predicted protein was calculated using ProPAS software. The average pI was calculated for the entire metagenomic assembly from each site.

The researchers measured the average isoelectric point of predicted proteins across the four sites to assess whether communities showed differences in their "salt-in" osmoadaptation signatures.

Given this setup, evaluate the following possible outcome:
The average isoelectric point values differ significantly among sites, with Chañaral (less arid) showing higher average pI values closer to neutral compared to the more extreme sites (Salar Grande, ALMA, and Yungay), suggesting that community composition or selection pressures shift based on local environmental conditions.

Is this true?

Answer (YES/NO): NO